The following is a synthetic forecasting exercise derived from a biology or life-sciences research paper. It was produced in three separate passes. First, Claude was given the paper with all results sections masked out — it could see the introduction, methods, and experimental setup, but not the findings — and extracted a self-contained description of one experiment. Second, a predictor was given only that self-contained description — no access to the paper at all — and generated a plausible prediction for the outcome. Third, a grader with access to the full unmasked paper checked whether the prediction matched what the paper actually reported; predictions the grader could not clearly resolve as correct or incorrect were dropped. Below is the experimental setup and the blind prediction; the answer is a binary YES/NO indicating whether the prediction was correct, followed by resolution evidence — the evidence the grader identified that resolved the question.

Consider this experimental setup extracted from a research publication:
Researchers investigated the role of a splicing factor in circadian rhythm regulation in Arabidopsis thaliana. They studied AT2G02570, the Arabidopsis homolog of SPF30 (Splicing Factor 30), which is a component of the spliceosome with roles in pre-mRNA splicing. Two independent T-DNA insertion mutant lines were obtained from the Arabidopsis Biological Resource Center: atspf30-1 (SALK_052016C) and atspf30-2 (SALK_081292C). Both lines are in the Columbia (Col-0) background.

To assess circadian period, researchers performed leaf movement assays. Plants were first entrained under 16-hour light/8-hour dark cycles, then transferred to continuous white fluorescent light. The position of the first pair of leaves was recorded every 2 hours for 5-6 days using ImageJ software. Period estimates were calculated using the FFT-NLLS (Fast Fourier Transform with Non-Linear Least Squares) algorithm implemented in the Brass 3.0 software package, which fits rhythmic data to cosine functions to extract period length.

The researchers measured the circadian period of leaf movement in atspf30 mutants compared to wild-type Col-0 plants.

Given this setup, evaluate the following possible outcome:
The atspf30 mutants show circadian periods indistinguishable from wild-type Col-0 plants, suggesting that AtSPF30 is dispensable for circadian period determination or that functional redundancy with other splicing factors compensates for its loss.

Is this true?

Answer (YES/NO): YES